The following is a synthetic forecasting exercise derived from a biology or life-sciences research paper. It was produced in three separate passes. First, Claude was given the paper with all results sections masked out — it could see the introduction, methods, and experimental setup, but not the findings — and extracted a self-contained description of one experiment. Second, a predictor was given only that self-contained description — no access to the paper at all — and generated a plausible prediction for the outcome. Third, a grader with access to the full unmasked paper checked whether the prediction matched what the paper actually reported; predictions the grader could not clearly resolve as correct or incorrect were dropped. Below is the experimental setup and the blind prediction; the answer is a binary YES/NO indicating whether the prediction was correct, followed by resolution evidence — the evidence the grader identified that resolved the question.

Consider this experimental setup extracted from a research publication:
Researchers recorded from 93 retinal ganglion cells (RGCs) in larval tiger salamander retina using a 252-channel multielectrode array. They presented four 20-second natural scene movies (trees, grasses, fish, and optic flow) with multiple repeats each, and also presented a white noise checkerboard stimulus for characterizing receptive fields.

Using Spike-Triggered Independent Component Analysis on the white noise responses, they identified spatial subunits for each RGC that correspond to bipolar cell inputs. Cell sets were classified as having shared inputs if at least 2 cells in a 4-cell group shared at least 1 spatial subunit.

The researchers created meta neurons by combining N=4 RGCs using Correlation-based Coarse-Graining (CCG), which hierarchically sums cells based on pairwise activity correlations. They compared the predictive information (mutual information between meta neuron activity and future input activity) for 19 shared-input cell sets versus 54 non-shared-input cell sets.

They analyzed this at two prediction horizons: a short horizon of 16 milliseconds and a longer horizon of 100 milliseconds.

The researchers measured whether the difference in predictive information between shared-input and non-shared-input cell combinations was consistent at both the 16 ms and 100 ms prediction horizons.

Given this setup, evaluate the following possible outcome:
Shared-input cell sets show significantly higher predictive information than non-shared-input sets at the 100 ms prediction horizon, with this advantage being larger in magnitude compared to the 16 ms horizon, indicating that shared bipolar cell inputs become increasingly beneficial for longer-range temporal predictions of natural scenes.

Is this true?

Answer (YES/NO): NO